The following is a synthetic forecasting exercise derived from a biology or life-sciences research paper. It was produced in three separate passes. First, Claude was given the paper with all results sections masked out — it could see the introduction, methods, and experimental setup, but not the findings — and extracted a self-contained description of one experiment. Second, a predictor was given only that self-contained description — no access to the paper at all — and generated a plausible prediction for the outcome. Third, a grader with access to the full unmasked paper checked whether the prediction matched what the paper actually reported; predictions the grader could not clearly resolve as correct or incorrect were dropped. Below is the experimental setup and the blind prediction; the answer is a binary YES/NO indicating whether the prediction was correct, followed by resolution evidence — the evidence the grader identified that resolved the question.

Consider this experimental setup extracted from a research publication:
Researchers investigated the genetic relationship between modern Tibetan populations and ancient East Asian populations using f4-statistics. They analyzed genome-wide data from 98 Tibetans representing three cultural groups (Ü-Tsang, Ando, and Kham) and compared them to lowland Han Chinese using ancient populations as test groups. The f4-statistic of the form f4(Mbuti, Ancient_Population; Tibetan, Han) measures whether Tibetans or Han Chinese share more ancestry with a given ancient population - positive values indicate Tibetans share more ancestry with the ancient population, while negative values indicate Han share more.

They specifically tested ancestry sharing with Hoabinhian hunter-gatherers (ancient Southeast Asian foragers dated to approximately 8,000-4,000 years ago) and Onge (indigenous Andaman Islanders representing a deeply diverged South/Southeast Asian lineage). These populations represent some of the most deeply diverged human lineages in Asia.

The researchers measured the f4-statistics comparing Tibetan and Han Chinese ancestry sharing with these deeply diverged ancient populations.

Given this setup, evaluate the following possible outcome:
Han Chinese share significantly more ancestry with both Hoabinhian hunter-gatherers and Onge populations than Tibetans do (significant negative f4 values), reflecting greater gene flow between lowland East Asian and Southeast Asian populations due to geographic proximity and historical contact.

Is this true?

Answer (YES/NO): NO